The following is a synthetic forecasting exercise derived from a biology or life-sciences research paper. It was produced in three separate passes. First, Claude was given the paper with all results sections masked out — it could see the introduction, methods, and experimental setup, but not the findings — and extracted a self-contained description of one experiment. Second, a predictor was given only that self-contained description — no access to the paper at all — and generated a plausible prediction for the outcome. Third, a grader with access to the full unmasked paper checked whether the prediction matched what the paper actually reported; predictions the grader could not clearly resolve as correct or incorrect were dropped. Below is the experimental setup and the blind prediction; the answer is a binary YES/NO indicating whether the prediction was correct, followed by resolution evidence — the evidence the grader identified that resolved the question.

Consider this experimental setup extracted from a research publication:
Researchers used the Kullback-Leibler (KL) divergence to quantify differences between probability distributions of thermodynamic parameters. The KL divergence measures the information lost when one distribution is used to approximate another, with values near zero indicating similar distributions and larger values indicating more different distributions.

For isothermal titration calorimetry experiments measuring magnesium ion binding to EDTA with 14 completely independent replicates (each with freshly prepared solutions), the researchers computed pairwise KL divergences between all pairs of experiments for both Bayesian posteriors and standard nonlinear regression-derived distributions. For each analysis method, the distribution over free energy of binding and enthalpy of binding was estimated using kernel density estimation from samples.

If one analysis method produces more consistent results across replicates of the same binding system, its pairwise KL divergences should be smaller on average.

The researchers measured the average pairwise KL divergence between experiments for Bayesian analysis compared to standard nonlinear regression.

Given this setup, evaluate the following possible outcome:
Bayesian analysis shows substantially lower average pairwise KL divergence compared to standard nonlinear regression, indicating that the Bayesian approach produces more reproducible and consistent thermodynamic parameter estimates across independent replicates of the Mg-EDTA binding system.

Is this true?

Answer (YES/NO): YES